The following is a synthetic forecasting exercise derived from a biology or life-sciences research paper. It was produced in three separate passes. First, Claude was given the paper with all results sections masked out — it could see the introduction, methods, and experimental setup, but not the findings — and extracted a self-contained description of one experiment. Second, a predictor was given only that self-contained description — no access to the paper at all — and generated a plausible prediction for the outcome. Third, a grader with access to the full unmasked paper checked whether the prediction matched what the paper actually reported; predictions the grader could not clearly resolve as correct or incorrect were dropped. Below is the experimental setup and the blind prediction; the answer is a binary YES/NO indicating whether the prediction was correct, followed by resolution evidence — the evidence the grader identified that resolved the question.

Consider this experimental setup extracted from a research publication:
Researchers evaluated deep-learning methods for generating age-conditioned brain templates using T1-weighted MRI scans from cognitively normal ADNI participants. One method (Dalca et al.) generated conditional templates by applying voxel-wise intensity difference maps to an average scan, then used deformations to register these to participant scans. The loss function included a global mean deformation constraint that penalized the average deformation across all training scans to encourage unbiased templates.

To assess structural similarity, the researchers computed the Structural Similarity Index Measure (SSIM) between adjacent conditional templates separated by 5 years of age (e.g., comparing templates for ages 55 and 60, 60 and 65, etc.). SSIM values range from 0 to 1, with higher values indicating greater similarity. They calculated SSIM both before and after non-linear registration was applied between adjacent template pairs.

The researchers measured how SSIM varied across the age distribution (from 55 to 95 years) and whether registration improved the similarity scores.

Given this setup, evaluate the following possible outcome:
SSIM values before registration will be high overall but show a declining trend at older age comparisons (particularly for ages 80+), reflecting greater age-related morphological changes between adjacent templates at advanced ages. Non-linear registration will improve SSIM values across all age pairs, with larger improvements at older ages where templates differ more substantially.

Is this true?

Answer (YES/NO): NO